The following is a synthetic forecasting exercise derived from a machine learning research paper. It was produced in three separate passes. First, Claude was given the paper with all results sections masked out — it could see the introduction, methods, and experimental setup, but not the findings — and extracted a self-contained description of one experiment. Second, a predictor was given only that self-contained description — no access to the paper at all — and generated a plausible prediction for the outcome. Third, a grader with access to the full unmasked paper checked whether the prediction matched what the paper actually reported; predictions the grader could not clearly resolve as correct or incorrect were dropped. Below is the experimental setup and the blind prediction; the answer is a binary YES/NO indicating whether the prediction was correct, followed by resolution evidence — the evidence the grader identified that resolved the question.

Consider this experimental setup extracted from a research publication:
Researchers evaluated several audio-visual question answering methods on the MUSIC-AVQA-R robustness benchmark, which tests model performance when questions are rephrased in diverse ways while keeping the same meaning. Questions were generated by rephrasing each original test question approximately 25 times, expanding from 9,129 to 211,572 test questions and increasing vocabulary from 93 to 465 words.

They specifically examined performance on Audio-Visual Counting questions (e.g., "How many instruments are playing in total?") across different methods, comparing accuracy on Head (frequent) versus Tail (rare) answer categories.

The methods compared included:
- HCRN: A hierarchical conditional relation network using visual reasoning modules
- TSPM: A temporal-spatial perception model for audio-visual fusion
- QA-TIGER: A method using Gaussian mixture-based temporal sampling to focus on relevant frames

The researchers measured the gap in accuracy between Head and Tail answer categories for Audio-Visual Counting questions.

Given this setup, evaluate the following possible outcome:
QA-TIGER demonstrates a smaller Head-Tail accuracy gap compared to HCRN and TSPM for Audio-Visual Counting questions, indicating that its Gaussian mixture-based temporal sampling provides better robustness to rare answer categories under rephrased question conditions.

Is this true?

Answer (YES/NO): NO